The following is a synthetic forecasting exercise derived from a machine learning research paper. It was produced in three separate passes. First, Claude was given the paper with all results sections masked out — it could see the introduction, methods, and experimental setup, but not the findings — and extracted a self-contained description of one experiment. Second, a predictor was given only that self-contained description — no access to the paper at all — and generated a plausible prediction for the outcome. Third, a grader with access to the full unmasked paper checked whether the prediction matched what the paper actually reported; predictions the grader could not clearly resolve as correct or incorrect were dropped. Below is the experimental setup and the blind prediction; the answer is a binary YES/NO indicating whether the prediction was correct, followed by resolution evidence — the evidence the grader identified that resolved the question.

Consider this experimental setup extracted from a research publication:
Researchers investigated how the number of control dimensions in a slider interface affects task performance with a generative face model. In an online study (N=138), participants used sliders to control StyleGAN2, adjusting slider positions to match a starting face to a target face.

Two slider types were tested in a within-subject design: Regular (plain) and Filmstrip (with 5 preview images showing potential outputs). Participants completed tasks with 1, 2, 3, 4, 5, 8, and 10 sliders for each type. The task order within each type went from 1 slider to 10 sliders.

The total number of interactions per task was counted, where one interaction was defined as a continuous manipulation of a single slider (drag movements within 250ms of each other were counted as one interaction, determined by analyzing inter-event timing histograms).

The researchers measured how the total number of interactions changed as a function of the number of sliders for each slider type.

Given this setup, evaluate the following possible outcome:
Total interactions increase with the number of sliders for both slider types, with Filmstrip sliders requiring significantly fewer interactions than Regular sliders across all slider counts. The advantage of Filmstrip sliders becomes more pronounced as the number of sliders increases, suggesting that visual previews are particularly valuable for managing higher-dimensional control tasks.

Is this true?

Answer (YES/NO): NO